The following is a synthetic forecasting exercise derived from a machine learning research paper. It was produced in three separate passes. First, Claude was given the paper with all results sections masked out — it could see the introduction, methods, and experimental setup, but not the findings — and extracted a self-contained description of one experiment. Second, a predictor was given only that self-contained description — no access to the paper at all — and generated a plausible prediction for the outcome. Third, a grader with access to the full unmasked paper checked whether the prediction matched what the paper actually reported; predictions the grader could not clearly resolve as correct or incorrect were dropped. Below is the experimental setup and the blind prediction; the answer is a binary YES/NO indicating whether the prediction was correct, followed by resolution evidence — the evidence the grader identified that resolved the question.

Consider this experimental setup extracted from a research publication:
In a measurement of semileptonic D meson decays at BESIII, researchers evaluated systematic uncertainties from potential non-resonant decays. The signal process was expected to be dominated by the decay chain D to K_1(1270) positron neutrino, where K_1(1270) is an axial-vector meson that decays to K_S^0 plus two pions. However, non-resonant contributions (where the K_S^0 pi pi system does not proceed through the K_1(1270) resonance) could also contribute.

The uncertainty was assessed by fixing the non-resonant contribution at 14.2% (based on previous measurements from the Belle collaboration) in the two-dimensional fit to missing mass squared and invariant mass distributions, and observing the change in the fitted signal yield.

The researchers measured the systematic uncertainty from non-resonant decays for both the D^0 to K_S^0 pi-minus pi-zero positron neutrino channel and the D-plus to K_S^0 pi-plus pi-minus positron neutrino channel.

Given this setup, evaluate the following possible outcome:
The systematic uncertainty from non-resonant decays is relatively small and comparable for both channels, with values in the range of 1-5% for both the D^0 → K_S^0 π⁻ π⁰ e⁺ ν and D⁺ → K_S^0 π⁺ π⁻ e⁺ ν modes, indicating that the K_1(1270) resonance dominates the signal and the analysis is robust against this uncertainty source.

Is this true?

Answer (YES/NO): NO